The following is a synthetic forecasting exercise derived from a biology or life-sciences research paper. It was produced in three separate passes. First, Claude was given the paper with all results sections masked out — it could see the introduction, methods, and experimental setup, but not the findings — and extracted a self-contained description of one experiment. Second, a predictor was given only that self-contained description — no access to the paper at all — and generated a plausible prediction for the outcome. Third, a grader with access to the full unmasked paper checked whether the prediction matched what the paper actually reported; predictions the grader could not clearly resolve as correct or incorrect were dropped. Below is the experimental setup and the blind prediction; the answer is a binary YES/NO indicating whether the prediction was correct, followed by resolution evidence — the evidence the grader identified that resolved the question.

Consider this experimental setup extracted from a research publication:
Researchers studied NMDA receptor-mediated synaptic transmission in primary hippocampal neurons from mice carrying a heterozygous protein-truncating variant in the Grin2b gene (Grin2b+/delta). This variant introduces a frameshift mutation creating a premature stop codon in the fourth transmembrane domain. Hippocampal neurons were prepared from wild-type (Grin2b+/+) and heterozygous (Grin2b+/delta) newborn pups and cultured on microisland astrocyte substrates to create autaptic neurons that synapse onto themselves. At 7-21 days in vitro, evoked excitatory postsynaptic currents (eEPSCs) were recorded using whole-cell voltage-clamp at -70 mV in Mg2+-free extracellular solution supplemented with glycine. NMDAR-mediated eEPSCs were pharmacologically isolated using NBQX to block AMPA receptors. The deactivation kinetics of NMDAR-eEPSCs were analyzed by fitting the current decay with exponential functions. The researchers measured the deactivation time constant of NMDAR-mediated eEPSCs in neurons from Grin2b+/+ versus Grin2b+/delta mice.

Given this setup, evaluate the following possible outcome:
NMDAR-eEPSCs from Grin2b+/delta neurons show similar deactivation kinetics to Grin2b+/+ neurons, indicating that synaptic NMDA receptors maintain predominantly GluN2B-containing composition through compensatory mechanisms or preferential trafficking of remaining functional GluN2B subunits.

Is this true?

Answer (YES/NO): NO